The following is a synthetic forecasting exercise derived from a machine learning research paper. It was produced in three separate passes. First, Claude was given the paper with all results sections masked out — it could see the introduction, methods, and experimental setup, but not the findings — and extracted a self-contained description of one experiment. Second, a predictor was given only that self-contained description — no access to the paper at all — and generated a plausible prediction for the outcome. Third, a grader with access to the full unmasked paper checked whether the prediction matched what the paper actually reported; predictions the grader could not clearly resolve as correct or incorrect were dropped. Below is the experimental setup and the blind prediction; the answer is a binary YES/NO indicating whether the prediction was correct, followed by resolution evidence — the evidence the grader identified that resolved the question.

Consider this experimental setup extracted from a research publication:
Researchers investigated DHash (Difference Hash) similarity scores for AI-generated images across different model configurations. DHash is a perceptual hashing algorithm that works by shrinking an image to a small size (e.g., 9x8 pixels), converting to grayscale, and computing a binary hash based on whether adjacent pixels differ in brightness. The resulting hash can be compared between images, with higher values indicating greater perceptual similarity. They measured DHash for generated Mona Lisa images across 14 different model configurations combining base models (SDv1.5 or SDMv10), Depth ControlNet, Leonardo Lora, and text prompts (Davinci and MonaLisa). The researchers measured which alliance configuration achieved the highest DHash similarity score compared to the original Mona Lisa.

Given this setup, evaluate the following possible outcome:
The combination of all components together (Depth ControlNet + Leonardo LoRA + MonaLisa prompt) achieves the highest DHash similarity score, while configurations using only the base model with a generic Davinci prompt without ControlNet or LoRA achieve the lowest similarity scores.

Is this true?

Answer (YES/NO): NO